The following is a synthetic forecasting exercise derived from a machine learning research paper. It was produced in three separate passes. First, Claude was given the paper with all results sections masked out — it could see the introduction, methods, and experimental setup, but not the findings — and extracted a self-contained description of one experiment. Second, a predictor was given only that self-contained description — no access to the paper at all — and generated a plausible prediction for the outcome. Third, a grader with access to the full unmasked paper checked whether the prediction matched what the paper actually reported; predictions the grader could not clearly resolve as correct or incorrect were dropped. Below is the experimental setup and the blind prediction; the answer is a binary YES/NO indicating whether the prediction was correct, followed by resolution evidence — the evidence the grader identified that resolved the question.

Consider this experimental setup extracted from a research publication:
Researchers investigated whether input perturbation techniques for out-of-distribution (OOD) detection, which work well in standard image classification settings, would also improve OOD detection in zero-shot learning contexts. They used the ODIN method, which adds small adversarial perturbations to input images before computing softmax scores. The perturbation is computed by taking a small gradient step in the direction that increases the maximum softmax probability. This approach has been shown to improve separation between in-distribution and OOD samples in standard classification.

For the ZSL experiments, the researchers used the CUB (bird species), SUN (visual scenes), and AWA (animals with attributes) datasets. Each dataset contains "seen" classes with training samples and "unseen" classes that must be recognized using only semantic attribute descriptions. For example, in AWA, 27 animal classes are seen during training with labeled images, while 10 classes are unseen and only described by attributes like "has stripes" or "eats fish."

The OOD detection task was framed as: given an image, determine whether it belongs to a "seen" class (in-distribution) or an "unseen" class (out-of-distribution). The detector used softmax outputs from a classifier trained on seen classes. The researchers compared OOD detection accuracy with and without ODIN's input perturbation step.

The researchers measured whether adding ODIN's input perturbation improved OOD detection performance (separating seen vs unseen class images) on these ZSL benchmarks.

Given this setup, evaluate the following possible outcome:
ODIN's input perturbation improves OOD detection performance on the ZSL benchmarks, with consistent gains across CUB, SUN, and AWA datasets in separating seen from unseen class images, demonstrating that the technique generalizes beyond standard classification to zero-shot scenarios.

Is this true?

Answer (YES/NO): NO